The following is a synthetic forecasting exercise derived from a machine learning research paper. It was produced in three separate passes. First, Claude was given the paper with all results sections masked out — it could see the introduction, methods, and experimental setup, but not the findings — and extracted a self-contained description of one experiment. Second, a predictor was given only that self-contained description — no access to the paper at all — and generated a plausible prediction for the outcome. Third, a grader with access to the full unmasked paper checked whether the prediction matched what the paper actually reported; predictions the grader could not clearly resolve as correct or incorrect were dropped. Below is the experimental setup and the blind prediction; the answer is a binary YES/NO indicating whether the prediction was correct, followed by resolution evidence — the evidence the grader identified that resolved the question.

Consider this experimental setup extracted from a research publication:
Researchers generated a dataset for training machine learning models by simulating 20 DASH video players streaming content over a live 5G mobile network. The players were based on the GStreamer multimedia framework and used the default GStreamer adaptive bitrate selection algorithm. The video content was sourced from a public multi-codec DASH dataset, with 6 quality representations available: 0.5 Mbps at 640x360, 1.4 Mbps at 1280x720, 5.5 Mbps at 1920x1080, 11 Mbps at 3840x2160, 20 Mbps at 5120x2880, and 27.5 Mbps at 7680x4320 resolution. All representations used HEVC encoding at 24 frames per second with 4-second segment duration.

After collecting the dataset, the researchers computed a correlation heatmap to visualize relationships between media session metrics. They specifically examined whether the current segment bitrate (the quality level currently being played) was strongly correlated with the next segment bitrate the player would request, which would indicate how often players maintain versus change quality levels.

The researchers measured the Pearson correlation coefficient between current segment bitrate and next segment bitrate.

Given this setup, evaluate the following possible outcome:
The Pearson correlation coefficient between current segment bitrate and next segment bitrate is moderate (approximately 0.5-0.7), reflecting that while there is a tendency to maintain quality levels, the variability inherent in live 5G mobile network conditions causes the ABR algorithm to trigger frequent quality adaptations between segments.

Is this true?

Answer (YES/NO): NO